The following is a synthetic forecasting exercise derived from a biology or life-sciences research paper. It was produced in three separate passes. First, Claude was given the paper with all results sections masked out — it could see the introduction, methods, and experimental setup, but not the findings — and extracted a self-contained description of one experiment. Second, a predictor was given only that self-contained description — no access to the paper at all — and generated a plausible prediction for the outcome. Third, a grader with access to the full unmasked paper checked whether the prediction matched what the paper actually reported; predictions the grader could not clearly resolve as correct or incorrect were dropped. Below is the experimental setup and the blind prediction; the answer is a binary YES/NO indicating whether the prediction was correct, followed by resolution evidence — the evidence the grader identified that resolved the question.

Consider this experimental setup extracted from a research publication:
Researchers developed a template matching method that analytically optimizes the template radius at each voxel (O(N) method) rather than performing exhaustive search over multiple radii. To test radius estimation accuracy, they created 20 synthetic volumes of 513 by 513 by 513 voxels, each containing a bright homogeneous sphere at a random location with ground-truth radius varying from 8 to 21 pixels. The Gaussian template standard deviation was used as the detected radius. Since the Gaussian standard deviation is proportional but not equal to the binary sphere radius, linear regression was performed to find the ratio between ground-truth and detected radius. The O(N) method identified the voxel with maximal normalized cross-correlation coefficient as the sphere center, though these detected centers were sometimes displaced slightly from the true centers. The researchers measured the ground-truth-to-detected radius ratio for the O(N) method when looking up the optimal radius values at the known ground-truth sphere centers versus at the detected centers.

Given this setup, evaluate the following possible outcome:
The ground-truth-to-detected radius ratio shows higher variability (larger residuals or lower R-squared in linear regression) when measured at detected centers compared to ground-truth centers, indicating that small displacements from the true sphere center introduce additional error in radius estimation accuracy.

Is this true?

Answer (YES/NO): NO